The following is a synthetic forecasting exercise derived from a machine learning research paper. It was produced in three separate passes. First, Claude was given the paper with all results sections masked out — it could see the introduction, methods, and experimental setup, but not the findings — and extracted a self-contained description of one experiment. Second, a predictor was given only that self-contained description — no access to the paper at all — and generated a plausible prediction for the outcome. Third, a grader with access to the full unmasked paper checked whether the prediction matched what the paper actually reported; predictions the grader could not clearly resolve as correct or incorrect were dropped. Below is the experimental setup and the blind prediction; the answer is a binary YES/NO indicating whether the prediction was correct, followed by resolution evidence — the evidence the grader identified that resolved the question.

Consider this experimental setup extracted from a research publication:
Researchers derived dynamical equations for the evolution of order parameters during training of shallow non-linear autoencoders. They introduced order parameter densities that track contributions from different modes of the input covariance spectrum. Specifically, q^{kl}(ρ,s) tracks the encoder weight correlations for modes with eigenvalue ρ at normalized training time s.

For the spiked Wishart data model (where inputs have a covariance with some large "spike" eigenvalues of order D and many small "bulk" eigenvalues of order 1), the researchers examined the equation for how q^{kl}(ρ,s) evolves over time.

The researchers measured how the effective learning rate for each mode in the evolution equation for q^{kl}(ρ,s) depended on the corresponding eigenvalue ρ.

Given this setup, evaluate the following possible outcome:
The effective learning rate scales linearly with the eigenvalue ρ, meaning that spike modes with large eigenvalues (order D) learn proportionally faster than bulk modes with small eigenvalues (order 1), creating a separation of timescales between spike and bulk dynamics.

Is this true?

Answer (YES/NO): YES